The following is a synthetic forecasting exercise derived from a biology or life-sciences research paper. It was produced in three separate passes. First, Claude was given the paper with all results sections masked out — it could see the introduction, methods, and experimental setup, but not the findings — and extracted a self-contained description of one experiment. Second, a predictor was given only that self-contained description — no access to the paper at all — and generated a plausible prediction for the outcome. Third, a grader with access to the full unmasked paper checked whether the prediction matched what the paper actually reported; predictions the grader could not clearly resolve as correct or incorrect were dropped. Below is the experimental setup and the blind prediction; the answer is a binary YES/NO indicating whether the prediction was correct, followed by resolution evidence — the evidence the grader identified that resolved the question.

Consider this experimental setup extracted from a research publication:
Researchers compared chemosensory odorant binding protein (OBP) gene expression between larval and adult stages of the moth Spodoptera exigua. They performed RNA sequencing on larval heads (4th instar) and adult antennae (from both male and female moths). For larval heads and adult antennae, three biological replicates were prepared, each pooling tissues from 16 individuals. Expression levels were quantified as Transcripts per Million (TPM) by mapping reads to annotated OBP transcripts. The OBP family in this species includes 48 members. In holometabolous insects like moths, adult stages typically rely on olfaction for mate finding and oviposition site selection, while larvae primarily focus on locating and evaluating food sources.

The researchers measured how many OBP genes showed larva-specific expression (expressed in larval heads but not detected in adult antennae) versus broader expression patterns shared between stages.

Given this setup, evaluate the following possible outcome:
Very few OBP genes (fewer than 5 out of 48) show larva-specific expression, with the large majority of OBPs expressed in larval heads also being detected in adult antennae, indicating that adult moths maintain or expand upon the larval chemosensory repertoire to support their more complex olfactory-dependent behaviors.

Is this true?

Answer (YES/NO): NO